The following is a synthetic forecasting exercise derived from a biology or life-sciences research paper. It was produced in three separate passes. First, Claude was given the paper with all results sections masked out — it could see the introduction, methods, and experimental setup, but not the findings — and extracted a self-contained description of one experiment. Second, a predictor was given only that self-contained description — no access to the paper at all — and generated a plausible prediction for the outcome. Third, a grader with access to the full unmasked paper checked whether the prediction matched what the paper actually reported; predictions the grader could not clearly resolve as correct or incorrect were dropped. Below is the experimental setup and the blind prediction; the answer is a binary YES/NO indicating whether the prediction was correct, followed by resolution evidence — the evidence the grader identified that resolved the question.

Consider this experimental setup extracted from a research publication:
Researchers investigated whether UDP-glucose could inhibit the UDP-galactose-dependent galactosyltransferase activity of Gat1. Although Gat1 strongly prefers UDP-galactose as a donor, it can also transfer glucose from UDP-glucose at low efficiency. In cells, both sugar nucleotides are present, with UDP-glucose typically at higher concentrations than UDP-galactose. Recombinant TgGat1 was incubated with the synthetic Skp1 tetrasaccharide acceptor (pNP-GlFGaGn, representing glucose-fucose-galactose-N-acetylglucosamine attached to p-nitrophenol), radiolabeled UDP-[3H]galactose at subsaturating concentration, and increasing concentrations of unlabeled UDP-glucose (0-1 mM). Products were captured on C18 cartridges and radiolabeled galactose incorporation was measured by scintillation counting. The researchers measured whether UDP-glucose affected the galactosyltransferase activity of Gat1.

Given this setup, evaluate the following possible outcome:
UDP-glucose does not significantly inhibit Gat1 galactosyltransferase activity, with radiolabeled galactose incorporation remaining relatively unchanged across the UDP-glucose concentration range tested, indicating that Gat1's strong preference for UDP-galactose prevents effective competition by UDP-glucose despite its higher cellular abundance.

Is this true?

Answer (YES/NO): NO